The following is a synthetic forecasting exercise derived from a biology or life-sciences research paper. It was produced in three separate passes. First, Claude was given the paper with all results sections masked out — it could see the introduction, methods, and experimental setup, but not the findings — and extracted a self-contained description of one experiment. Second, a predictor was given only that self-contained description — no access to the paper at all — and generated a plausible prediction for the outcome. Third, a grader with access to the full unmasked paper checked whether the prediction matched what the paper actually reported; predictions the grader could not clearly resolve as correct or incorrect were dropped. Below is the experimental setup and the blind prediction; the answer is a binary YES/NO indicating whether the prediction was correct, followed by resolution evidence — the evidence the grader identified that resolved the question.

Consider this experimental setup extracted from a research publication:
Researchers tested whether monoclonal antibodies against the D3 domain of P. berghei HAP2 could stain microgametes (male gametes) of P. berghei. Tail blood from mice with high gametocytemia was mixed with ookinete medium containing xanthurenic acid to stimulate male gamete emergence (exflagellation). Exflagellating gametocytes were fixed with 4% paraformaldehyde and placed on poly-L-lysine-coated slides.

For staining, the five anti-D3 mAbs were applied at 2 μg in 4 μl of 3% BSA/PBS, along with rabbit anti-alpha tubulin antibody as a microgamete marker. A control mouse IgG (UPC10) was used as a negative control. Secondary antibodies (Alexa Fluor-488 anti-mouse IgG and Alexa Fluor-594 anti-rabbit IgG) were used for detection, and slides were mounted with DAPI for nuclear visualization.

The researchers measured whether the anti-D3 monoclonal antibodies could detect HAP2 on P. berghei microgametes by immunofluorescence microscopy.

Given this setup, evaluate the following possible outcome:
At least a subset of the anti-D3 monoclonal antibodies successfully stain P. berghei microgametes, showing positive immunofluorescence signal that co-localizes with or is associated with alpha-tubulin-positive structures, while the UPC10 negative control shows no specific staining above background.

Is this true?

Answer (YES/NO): YES